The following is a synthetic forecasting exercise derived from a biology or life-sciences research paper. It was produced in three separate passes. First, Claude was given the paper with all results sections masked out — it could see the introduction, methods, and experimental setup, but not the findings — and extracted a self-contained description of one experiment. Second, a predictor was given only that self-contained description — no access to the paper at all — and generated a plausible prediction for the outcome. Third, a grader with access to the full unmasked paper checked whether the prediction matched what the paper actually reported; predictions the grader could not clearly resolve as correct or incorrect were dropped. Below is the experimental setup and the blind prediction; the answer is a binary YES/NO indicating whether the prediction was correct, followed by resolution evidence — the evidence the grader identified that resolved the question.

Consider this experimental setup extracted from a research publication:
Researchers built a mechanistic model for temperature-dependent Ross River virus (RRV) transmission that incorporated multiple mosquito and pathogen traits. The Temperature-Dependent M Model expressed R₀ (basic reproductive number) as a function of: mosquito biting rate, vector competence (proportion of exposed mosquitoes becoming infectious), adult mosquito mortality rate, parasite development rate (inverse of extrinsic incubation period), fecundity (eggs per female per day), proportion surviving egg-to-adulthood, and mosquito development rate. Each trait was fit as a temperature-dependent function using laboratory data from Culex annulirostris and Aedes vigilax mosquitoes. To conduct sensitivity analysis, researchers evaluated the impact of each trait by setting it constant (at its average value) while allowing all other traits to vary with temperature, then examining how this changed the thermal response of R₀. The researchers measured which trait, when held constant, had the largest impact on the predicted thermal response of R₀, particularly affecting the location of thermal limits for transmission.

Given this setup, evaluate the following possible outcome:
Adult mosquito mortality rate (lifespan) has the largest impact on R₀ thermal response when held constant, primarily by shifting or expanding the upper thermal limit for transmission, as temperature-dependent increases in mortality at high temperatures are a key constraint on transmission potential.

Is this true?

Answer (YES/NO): NO